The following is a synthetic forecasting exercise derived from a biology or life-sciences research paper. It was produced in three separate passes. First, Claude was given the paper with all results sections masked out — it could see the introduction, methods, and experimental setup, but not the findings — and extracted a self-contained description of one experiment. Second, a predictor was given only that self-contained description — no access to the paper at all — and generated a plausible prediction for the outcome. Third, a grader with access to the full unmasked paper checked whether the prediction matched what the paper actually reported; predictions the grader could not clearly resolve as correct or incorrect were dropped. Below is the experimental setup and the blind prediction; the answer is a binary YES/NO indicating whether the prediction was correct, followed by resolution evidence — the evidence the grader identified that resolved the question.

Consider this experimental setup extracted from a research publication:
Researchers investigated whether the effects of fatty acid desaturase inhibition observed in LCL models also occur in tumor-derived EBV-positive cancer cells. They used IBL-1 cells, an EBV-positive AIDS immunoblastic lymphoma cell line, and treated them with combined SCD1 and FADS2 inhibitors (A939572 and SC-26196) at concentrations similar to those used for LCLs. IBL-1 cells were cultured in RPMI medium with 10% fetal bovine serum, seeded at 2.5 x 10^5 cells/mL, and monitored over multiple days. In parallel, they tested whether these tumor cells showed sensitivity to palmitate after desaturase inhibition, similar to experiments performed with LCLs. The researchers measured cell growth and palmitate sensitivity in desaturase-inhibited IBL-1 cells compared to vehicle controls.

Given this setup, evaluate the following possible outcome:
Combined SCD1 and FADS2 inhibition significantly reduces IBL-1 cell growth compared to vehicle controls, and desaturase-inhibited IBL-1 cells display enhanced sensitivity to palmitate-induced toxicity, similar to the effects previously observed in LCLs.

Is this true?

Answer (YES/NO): YES